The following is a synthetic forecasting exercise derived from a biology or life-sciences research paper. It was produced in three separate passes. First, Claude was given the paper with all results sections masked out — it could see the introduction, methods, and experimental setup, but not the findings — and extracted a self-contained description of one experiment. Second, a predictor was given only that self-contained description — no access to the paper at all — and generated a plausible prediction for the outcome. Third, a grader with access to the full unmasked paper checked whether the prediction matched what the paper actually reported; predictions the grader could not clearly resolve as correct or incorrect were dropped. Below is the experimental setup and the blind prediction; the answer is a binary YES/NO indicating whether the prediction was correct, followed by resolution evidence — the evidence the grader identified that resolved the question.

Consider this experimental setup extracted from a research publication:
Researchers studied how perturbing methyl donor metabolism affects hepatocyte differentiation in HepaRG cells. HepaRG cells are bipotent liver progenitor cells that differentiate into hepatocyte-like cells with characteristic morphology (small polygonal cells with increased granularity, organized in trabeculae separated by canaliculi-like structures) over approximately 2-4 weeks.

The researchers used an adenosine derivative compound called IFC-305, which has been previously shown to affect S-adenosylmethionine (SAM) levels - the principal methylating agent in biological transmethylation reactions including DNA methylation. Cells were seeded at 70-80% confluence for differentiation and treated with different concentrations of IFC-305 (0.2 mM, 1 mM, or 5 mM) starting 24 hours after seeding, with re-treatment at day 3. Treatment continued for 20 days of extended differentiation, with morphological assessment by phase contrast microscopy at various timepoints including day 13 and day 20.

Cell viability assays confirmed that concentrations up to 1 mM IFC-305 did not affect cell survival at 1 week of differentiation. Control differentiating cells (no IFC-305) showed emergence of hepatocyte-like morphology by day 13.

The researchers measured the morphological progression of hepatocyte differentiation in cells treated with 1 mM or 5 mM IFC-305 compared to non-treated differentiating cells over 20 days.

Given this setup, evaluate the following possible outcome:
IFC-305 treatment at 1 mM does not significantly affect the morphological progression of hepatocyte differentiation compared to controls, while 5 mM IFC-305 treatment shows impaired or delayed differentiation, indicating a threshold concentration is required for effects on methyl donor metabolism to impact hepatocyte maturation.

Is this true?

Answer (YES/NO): NO